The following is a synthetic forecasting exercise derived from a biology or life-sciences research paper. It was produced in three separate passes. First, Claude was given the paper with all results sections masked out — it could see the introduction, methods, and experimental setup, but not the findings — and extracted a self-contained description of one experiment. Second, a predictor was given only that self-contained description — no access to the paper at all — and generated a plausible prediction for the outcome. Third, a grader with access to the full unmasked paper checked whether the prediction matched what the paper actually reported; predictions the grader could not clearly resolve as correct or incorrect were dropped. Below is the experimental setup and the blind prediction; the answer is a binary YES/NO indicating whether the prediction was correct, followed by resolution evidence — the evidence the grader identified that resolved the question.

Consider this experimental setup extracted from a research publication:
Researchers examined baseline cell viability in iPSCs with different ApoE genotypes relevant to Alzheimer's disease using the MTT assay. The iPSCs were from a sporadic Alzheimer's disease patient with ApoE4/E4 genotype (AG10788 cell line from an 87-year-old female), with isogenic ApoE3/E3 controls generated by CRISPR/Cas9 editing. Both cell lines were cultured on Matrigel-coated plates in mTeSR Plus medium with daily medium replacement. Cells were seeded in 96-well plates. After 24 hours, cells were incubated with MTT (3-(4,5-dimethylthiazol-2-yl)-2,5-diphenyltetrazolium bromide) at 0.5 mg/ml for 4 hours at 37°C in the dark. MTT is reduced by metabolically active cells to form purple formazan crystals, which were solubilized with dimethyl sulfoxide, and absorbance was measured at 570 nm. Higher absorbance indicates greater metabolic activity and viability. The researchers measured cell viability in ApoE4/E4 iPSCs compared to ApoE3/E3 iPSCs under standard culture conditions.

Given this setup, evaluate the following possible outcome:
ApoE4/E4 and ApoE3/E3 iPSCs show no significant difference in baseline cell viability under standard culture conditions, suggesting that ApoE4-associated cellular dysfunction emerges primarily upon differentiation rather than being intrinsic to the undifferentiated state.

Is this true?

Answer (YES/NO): NO